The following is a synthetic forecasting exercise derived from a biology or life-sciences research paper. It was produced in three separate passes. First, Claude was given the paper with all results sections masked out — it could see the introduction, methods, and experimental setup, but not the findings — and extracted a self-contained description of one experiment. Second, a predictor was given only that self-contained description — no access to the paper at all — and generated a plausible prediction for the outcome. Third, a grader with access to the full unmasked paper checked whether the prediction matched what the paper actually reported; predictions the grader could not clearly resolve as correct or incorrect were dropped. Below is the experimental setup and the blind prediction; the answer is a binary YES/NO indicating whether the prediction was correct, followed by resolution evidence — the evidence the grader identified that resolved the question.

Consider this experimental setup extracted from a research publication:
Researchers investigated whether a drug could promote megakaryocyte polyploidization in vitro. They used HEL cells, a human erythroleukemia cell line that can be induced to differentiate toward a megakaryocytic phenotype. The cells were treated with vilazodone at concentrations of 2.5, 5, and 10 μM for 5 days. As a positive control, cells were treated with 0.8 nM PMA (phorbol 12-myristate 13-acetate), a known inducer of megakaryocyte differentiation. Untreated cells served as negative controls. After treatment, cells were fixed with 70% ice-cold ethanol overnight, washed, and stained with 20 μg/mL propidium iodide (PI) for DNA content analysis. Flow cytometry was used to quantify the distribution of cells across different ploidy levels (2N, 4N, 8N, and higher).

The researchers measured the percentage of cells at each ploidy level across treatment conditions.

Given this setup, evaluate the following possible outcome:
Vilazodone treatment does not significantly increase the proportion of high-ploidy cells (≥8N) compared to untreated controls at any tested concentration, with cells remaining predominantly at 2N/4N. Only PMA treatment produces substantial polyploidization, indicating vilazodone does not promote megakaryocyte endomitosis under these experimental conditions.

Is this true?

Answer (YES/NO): NO